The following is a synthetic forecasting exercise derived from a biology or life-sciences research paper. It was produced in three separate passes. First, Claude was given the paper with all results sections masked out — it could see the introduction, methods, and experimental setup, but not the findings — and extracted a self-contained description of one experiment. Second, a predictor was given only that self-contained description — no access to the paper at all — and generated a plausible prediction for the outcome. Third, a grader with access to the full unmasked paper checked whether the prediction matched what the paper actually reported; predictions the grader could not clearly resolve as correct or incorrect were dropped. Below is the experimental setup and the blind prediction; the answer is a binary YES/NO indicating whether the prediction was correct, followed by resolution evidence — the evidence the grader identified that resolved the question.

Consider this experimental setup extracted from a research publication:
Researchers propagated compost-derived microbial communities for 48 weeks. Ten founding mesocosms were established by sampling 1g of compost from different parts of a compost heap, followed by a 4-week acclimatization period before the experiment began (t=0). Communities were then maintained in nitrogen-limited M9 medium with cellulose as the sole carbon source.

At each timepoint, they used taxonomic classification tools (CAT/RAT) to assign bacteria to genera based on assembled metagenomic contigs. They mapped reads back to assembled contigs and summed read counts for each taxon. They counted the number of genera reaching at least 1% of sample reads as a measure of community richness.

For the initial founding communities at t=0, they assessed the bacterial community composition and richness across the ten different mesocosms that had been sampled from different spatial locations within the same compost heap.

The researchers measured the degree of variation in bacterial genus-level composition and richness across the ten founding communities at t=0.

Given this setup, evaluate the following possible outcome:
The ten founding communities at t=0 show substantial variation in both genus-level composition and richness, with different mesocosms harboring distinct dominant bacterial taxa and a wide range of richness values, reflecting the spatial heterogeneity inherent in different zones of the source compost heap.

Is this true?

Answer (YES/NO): NO